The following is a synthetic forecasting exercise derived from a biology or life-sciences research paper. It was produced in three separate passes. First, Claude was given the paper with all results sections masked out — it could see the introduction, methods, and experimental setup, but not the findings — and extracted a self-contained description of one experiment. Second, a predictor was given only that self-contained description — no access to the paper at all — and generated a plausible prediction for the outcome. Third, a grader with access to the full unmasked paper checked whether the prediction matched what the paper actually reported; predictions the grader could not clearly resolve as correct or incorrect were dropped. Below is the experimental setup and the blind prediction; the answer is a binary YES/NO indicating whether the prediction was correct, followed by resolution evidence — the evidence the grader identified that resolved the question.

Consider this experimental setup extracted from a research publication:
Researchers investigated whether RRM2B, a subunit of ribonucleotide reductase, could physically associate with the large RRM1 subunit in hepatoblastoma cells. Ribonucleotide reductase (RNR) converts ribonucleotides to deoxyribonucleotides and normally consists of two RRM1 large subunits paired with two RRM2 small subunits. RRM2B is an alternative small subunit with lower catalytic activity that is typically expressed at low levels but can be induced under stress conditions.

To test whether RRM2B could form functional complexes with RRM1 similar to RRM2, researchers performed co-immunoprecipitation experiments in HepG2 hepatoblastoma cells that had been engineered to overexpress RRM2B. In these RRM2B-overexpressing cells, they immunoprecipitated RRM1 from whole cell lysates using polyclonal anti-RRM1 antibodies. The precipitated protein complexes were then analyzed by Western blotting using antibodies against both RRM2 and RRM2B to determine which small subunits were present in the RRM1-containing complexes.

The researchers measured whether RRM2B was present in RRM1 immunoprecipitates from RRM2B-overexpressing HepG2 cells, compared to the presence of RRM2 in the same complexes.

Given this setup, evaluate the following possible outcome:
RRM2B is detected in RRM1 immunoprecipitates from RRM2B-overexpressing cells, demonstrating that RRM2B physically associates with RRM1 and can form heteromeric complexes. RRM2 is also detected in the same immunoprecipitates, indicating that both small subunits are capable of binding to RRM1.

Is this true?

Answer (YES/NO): YES